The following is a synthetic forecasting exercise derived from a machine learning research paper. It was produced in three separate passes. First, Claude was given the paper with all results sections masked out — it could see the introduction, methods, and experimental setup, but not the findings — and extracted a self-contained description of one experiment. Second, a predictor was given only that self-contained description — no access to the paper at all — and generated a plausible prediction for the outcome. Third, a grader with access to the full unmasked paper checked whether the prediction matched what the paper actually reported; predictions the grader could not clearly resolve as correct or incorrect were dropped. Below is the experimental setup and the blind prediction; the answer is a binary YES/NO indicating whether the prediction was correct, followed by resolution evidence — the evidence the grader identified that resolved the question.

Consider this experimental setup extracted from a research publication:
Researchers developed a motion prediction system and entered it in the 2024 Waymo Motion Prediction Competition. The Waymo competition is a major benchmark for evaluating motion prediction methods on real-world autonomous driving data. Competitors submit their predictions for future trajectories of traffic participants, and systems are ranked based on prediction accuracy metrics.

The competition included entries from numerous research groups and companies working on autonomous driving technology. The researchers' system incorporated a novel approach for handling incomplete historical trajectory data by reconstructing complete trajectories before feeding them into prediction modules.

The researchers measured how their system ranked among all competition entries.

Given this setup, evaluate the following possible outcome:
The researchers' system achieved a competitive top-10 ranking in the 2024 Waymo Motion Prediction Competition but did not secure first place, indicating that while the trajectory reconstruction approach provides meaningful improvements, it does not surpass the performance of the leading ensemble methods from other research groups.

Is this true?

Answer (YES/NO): NO